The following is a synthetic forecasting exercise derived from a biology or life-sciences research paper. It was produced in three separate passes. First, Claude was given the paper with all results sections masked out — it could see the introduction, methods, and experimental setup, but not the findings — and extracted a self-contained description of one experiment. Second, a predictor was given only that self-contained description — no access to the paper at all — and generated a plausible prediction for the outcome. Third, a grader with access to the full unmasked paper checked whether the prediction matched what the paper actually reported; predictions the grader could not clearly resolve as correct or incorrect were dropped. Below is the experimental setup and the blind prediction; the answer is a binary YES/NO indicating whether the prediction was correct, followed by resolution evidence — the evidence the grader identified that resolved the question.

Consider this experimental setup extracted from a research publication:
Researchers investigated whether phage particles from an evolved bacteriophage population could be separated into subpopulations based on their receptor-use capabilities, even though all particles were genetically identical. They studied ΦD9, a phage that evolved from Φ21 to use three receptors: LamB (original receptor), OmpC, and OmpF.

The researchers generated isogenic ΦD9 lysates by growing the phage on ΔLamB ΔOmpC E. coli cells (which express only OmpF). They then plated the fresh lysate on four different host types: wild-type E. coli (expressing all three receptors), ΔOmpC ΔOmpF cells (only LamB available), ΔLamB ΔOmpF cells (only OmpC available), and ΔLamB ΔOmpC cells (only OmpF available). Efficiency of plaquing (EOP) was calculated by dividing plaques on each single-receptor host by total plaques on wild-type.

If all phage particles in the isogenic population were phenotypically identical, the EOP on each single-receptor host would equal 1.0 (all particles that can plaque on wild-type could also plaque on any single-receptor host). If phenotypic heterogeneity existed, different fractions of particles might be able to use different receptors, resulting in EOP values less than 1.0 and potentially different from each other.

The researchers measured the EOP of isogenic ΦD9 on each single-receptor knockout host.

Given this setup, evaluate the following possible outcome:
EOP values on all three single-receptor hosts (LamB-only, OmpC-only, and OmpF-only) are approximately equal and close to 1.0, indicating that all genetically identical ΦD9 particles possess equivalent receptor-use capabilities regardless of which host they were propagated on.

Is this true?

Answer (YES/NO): NO